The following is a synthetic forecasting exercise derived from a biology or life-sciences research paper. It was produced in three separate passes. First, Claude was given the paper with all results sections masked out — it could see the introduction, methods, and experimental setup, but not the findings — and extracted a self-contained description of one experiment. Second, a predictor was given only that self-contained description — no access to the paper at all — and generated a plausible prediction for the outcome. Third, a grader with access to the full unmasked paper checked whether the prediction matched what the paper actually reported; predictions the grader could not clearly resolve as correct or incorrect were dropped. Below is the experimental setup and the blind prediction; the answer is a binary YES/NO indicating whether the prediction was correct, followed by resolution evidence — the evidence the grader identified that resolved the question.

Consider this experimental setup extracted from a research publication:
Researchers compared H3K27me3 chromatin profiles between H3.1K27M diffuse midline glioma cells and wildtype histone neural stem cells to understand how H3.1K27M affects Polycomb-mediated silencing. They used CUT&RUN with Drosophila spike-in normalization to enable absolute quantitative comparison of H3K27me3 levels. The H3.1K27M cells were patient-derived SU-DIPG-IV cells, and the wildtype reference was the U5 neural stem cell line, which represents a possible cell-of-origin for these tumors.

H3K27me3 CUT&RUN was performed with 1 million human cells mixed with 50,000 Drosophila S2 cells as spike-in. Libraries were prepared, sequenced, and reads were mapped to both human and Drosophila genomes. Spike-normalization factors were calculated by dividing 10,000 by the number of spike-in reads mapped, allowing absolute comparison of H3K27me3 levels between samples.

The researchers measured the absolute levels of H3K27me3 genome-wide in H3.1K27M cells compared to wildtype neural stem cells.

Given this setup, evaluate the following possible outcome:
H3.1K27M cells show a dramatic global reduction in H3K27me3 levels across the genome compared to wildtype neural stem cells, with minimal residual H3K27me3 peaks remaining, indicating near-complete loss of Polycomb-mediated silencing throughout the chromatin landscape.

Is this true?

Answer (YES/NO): NO